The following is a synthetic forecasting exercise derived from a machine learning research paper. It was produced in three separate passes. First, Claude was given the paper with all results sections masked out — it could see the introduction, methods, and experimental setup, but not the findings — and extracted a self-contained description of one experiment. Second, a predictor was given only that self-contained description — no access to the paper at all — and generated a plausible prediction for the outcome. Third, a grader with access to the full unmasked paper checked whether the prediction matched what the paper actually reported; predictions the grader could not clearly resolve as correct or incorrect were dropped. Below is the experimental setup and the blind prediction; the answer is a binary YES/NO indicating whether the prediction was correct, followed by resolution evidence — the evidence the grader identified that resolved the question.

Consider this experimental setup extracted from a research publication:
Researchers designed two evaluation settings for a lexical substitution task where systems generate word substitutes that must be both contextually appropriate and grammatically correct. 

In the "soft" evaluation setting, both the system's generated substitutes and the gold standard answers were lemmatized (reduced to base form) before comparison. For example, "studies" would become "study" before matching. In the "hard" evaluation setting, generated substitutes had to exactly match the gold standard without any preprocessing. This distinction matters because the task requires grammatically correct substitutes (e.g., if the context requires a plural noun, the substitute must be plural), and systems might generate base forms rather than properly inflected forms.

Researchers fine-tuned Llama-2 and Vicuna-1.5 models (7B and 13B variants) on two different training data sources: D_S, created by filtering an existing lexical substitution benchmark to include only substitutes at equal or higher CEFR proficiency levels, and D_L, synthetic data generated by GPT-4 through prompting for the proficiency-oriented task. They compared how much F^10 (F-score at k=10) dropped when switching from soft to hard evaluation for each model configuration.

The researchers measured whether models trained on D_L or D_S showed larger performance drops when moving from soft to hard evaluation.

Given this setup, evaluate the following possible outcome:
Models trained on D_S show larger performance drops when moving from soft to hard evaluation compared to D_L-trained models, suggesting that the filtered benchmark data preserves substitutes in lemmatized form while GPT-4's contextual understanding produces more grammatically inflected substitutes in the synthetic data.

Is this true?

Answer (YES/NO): YES